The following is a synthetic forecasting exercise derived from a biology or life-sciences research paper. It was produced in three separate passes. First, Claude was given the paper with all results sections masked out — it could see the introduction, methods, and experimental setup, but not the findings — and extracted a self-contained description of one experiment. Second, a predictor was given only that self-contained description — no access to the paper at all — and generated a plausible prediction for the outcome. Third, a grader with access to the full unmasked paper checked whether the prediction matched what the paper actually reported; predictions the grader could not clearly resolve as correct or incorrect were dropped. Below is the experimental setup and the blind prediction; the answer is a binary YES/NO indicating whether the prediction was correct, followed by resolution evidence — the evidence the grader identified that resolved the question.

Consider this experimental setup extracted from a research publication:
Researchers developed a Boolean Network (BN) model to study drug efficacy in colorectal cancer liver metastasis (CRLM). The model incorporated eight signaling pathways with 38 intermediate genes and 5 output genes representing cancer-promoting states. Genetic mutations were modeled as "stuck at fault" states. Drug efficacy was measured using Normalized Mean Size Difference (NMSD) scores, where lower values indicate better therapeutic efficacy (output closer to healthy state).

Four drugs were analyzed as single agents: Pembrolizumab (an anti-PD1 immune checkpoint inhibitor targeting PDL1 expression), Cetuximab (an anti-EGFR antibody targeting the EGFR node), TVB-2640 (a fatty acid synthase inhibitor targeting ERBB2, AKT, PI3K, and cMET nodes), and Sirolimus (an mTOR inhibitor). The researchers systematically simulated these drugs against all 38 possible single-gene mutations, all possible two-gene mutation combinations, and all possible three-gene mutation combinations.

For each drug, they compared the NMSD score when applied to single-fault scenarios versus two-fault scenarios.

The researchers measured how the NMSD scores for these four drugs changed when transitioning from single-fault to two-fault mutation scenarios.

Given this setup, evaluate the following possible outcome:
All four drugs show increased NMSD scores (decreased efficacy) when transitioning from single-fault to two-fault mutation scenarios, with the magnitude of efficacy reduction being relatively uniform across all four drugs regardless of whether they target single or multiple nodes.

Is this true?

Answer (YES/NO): NO